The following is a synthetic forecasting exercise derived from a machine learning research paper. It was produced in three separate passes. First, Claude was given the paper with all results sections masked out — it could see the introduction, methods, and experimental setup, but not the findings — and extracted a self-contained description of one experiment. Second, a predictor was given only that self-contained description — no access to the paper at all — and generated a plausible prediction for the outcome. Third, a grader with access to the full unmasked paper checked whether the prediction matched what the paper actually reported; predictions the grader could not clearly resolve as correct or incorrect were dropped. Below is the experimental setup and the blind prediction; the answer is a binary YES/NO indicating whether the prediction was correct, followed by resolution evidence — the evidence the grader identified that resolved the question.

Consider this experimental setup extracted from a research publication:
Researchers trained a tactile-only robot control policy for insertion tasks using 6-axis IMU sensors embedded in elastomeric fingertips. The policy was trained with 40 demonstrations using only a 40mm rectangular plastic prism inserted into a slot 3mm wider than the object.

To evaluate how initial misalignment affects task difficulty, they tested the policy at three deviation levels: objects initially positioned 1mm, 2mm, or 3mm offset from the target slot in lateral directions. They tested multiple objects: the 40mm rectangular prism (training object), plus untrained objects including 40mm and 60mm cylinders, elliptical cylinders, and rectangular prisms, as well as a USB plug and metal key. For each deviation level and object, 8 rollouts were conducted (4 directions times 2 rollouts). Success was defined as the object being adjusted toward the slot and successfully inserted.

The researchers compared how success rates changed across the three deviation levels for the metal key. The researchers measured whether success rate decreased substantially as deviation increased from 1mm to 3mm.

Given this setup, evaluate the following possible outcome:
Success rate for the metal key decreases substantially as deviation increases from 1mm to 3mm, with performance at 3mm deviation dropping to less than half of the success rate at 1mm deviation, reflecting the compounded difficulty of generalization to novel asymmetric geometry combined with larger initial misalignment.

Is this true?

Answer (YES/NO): NO